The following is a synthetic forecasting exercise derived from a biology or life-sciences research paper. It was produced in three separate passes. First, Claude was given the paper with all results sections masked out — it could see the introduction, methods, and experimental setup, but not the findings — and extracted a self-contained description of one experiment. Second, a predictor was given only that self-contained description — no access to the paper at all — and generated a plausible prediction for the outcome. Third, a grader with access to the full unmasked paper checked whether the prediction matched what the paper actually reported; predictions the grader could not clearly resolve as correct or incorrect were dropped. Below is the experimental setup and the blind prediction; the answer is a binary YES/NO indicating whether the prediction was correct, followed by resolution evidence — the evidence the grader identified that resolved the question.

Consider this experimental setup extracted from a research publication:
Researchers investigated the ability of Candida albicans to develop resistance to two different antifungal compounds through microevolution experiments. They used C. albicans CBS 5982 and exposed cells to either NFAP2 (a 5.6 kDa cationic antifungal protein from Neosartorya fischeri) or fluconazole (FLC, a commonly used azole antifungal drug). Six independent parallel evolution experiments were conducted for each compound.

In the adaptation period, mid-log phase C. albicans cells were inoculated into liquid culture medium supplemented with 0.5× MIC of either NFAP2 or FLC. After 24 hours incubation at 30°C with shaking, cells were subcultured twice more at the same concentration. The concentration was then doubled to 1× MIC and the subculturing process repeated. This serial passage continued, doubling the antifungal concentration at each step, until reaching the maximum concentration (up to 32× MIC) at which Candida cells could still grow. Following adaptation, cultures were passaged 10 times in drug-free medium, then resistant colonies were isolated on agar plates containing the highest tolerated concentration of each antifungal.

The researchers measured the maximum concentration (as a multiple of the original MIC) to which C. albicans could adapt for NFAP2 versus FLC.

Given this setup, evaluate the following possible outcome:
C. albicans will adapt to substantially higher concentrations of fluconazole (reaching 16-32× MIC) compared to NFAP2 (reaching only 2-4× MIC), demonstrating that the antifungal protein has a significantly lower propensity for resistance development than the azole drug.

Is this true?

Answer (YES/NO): NO